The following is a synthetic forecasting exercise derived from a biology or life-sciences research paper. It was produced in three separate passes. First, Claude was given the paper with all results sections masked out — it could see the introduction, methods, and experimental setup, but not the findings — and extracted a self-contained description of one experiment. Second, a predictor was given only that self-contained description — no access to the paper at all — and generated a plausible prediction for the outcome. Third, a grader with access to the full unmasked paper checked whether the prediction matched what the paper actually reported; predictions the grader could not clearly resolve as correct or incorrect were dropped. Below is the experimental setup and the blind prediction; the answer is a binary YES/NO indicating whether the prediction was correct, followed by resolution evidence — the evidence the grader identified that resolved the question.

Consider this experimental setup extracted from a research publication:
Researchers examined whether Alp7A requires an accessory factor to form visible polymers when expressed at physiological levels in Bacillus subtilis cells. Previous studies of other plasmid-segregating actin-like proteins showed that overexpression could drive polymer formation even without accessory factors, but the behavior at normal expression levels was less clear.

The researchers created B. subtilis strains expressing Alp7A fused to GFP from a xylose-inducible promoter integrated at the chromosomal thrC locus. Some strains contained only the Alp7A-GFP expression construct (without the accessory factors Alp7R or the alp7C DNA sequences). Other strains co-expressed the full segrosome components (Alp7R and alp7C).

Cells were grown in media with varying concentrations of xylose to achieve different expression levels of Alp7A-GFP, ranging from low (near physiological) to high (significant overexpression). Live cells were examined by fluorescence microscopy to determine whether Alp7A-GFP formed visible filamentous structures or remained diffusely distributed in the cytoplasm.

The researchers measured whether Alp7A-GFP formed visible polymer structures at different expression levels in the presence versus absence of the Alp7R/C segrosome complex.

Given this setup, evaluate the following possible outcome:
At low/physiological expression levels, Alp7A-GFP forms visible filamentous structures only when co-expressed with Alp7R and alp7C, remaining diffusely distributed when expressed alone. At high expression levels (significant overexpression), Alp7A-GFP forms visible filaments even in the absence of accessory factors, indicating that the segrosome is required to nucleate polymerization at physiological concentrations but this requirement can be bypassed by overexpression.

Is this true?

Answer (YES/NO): NO